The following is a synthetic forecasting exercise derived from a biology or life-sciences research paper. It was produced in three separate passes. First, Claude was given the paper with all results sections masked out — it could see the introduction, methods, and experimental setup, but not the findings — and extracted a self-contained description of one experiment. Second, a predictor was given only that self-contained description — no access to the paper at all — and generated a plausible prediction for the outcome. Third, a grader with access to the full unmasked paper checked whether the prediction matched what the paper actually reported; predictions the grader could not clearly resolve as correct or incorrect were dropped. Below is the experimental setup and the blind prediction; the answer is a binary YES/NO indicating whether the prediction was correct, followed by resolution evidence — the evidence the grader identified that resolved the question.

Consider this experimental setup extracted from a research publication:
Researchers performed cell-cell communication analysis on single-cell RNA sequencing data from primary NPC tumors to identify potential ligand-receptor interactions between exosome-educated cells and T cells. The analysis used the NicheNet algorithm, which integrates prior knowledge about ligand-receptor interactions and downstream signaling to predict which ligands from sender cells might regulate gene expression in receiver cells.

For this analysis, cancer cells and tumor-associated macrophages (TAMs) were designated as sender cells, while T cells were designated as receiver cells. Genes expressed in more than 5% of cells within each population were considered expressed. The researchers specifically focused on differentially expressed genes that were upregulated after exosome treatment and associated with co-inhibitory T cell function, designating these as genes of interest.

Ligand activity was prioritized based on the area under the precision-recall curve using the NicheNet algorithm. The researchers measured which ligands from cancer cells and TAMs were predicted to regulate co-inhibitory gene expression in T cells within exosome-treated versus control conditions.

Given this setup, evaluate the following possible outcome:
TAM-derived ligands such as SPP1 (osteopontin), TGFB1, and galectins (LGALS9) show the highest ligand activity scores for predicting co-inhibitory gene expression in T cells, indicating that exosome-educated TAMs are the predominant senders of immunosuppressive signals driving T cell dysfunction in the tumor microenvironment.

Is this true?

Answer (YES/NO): NO